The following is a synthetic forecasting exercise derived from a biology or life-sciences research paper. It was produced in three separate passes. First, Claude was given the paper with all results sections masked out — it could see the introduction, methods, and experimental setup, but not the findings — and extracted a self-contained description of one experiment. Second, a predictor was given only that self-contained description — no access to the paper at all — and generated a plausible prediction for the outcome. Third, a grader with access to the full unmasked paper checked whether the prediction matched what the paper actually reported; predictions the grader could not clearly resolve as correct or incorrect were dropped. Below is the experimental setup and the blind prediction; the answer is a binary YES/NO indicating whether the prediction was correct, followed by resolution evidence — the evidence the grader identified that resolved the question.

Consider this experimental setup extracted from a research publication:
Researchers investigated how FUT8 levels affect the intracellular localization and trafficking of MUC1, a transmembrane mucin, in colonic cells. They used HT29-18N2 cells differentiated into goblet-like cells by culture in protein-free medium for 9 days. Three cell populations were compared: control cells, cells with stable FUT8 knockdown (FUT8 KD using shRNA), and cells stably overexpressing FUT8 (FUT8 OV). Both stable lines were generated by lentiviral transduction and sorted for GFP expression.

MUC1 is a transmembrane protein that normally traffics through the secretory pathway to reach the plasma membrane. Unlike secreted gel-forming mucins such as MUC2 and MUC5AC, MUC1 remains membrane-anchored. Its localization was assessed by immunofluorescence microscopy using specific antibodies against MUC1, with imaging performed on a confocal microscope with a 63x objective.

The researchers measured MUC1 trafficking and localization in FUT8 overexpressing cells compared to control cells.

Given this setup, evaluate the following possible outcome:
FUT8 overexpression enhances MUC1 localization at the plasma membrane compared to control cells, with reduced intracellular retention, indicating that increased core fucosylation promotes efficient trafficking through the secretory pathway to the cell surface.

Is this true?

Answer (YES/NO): YES